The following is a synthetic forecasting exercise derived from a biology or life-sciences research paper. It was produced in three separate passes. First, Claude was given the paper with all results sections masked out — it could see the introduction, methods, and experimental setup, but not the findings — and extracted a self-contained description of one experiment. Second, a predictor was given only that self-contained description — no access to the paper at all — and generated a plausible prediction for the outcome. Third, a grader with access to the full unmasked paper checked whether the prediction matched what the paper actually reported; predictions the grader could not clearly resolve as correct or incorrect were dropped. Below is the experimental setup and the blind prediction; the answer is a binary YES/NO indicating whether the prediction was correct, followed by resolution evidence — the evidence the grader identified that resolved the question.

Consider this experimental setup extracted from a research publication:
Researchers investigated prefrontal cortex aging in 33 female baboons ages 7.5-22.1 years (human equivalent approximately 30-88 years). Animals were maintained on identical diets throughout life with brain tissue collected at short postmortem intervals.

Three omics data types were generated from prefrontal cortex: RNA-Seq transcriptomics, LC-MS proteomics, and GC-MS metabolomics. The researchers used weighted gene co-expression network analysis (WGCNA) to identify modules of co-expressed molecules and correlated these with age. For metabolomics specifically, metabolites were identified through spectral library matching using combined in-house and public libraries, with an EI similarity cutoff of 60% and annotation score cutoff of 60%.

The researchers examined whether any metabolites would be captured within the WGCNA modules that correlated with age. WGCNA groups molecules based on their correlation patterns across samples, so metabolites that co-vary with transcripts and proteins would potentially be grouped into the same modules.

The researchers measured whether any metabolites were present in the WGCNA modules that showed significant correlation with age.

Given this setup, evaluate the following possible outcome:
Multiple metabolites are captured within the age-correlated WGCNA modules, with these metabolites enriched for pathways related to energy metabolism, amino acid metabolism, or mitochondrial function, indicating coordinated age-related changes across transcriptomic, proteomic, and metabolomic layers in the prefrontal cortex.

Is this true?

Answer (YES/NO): NO